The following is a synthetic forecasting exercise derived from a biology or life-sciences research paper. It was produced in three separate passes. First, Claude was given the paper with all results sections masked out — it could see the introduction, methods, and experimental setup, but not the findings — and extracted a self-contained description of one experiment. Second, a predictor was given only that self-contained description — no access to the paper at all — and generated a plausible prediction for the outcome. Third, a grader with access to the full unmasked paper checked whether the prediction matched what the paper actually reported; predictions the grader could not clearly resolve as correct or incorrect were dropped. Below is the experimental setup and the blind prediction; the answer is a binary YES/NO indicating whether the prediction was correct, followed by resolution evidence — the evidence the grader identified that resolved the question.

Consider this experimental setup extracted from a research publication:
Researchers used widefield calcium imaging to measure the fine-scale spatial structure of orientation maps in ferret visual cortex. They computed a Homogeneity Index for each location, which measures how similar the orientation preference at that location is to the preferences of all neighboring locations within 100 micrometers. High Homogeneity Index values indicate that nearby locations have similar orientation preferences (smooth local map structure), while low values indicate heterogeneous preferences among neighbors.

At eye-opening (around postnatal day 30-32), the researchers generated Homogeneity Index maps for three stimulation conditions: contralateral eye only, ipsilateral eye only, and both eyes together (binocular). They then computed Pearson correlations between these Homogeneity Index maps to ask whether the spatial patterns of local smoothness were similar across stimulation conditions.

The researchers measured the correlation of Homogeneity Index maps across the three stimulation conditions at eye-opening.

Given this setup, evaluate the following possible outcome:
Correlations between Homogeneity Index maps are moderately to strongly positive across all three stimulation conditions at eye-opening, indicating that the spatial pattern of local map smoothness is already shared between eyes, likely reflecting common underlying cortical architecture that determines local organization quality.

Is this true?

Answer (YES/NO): YES